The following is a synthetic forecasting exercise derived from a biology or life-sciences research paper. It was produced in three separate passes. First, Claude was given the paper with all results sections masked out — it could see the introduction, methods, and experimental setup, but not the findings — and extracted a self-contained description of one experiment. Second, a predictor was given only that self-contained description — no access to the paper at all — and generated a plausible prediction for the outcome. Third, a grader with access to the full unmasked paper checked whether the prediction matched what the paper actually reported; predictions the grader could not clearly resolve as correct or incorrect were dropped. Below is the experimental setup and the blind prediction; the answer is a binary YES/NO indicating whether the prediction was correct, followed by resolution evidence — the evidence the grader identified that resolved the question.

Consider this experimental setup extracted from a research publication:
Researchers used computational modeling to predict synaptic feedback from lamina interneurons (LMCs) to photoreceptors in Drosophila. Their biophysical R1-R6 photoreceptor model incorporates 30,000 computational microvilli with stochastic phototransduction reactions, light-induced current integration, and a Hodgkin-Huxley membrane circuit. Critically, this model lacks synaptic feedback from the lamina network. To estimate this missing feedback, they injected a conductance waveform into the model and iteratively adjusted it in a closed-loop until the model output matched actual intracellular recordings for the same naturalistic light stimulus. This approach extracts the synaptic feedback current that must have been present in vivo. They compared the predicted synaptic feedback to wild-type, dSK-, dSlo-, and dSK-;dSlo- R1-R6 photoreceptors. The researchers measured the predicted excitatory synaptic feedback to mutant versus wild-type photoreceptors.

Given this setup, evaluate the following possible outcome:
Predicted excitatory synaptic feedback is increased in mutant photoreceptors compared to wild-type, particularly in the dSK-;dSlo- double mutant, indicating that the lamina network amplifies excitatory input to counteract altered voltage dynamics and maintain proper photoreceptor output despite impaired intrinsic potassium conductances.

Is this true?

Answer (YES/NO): NO